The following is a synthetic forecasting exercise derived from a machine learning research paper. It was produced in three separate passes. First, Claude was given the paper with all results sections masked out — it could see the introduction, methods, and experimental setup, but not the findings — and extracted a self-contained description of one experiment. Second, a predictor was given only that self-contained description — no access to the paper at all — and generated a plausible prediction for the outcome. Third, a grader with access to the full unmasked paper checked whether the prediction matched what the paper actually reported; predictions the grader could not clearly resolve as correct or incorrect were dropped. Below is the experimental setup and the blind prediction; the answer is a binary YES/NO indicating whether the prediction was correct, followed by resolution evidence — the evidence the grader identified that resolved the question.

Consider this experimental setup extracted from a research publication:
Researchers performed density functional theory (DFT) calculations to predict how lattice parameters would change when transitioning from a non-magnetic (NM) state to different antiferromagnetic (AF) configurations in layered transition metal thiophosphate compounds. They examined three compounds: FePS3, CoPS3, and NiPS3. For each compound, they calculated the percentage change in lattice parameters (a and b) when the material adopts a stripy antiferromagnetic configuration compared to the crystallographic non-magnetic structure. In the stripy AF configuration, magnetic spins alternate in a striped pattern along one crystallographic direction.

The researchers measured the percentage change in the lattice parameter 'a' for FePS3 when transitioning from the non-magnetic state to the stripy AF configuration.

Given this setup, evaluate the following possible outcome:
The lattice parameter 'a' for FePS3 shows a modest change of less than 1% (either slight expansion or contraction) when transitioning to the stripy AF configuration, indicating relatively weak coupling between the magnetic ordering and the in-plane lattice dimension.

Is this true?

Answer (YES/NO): YES